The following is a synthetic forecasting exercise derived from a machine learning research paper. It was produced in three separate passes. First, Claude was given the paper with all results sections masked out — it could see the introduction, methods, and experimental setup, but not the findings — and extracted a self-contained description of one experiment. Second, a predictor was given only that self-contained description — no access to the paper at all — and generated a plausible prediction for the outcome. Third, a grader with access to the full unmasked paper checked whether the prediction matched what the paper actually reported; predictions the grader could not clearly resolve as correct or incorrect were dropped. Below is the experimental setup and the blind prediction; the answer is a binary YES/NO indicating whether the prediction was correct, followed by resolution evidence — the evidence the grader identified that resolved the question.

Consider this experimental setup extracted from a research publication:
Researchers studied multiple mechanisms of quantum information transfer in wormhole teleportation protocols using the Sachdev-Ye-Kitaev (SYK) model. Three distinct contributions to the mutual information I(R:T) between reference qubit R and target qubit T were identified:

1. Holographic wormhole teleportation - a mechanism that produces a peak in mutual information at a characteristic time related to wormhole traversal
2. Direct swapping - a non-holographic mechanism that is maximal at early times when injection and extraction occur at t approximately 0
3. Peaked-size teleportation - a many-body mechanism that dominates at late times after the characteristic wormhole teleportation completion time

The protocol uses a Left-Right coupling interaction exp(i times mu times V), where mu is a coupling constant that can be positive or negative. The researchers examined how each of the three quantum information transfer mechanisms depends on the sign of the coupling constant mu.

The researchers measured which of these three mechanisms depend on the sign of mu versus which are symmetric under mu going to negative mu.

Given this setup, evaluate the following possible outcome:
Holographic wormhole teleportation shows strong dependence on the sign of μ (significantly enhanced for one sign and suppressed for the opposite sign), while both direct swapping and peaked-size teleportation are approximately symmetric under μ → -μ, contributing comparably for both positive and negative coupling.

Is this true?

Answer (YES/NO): YES